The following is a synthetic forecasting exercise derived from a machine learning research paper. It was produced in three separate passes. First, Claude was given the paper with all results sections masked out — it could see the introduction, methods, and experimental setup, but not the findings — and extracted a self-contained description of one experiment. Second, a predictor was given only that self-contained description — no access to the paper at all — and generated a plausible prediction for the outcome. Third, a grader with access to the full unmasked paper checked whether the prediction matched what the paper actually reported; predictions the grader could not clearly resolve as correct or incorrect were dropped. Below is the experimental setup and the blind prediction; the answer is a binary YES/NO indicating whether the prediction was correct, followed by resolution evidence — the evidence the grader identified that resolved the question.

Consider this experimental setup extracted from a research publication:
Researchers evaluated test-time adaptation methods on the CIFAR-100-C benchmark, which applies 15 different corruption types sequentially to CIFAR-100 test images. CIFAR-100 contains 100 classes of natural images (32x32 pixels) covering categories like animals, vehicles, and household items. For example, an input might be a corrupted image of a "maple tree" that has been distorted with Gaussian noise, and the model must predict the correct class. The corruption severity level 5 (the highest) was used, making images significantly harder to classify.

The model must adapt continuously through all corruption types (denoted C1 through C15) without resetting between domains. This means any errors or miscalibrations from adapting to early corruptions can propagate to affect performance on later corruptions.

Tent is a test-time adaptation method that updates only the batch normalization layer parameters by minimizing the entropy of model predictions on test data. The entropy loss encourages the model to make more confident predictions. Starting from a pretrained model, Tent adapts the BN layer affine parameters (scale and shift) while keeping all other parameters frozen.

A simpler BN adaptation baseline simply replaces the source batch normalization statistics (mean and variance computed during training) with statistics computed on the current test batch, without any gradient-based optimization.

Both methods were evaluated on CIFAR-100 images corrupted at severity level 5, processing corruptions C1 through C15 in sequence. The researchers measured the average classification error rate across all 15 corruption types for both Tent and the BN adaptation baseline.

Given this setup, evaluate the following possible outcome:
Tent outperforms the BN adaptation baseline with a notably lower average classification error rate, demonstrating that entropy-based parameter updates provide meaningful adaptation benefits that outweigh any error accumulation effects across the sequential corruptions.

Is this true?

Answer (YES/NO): NO